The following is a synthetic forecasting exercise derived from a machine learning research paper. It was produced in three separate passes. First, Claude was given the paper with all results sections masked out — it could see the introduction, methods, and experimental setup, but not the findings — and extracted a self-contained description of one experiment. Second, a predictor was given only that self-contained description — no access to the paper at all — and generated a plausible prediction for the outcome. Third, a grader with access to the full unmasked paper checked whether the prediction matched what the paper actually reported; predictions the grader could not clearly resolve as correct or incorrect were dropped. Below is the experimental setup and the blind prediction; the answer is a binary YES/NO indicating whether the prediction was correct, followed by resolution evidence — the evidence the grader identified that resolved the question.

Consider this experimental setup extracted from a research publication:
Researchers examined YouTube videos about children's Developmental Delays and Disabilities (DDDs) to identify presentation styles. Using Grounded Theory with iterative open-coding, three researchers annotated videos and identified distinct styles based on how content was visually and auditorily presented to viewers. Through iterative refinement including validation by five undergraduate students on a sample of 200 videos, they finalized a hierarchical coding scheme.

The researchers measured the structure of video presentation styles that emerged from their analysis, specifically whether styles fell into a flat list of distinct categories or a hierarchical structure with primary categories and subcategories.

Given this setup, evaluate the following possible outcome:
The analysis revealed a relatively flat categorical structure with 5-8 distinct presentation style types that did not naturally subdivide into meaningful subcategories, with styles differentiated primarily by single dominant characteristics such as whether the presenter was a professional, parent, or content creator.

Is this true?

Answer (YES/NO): NO